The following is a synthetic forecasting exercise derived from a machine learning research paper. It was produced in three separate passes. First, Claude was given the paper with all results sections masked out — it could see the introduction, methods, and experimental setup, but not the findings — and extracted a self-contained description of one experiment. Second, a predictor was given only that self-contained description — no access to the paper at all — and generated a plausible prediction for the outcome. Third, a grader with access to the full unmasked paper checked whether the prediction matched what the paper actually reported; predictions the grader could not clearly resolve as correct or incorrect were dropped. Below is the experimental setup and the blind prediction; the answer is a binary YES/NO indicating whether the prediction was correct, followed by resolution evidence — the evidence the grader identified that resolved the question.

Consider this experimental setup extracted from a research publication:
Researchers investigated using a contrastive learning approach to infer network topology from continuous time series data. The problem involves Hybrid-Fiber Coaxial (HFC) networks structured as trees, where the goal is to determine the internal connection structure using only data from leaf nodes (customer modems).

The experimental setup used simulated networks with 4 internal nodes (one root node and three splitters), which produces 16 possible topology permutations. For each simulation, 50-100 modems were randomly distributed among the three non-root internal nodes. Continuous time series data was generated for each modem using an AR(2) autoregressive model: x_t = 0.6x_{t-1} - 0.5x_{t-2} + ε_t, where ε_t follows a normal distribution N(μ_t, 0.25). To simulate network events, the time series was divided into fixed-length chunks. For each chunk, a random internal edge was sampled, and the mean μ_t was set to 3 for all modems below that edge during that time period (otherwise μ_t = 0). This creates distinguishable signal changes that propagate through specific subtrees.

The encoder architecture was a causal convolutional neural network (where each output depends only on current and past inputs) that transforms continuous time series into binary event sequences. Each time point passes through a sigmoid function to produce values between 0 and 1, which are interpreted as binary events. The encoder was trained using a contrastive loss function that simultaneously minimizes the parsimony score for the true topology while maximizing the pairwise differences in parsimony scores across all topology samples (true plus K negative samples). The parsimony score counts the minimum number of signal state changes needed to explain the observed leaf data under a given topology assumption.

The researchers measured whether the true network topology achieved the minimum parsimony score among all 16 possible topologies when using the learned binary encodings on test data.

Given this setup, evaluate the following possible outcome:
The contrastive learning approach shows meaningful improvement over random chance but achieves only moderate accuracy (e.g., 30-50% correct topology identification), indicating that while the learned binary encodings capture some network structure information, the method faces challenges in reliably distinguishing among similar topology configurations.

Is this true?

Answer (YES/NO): NO